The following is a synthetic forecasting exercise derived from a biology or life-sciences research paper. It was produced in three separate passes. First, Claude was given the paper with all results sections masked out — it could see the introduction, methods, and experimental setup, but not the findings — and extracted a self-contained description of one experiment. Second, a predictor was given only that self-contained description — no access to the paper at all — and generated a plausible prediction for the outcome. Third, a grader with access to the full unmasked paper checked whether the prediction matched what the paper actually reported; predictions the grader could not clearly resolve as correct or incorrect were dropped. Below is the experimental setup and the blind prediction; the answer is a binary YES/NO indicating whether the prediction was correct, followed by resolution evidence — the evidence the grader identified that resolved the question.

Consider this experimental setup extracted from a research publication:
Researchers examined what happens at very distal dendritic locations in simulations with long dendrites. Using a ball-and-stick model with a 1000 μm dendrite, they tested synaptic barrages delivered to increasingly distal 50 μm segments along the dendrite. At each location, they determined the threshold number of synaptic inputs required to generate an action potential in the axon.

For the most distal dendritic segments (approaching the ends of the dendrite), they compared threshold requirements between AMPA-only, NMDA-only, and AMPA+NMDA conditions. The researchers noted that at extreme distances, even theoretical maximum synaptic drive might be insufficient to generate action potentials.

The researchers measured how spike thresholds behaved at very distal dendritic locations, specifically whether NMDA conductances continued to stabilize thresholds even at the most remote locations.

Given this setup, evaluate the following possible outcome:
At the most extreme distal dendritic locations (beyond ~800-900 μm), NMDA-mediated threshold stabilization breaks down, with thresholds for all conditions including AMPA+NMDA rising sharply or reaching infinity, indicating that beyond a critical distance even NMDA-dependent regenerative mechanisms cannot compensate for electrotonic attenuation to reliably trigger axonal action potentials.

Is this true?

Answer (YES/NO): YES